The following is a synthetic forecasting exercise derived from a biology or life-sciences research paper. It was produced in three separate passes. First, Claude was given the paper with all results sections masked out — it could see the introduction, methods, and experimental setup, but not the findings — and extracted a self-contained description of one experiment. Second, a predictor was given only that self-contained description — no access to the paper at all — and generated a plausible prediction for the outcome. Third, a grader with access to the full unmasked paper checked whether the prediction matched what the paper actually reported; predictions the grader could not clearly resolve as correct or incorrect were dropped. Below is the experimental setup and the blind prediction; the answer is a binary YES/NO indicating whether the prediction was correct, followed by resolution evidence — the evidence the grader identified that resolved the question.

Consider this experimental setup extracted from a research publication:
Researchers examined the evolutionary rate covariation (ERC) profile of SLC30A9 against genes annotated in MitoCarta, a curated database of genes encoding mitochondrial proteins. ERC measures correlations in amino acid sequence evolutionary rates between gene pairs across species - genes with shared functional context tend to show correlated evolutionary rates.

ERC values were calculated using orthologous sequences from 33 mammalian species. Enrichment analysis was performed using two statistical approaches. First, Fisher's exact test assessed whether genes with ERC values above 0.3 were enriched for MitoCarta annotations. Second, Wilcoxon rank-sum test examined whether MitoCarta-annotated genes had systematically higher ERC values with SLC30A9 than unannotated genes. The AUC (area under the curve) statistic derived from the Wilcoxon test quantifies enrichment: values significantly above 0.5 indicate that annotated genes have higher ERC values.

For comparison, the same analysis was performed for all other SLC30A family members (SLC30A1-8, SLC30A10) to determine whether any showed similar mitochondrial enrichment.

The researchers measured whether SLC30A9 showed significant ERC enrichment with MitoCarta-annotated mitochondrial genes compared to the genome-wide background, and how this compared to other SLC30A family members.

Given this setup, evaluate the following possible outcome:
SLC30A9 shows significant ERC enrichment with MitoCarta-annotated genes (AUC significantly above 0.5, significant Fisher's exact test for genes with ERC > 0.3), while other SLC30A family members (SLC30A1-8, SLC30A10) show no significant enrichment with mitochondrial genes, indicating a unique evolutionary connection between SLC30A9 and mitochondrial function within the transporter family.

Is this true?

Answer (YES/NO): YES